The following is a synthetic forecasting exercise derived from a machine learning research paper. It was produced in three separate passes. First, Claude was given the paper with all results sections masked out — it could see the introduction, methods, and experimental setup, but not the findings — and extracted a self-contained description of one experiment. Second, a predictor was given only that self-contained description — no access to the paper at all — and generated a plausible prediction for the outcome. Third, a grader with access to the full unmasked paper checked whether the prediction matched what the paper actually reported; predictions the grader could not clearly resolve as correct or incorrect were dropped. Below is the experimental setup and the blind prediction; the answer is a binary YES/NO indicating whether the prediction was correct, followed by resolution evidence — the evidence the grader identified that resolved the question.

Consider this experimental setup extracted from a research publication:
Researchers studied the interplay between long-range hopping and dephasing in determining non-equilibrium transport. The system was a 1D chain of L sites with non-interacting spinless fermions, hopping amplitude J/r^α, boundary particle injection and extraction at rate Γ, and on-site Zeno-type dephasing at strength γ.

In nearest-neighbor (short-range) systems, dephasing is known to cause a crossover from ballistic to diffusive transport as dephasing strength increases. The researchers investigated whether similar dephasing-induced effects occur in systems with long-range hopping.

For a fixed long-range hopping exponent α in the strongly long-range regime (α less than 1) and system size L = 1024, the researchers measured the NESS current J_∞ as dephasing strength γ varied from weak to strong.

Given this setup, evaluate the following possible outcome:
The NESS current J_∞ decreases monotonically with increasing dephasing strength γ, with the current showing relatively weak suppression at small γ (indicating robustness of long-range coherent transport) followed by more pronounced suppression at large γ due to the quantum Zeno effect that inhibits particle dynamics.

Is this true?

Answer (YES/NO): NO